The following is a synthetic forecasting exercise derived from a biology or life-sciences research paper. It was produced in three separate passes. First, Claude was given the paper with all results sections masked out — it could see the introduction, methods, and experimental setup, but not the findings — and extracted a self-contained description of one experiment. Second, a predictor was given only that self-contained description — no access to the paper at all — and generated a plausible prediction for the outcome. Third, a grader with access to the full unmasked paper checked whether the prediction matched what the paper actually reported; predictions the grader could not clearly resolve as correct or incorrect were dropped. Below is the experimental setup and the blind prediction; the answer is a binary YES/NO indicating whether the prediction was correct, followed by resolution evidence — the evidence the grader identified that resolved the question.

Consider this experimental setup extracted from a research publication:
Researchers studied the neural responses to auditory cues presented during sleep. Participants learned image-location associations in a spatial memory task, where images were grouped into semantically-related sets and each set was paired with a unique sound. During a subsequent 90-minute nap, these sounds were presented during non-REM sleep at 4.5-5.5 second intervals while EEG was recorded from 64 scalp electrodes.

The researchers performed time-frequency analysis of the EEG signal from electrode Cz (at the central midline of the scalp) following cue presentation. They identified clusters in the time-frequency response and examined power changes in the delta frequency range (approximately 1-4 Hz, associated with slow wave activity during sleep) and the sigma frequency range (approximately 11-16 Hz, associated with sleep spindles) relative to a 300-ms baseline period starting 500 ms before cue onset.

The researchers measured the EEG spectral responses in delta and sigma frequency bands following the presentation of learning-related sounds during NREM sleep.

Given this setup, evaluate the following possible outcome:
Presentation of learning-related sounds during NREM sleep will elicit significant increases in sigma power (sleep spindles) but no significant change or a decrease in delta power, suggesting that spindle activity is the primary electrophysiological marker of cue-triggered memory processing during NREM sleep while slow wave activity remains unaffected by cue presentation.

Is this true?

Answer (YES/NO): NO